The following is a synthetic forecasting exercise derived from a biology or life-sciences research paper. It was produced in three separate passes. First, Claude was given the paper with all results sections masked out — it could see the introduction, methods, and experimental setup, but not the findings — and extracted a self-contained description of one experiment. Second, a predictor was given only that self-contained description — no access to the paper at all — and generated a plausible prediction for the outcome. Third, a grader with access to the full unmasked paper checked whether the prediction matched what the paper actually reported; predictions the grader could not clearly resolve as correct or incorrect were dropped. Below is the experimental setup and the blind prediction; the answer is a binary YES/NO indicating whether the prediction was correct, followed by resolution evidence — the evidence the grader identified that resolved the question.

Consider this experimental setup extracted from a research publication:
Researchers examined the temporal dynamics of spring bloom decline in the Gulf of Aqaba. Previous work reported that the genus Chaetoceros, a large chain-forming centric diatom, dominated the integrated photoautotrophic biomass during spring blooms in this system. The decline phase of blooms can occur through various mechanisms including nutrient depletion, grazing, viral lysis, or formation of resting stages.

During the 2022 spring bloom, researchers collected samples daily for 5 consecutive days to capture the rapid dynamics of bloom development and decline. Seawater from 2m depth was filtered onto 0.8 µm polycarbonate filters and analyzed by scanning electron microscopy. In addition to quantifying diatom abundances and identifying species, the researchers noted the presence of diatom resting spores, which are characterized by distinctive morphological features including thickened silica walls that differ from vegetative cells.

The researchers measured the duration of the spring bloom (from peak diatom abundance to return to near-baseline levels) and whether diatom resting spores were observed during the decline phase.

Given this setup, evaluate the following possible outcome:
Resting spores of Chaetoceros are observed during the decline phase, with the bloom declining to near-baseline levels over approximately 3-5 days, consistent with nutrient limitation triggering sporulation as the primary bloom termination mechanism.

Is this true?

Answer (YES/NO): NO